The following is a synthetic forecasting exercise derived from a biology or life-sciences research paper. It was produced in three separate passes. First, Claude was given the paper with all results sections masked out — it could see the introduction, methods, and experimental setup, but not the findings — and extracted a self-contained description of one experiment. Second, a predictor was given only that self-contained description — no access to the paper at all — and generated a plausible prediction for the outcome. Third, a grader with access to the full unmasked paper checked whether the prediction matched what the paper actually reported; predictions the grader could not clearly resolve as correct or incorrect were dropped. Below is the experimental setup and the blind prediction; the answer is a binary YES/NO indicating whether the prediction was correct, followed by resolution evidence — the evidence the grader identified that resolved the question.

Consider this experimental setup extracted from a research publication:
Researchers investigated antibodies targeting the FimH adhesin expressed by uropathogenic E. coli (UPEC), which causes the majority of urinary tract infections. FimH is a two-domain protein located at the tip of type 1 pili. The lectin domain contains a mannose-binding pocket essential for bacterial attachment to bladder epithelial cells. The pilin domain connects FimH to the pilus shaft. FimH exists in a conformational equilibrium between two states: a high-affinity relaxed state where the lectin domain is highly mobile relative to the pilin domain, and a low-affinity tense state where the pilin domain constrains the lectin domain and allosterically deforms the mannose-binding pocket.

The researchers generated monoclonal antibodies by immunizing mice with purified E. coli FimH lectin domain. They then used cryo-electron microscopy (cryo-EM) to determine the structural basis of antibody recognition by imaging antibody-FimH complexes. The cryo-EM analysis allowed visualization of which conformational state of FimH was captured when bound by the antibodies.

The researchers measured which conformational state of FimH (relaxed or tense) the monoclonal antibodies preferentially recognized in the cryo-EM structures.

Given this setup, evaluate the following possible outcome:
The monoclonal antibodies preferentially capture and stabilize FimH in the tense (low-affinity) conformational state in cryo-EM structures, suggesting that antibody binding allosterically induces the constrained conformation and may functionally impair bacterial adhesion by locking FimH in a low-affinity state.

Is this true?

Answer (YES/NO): NO